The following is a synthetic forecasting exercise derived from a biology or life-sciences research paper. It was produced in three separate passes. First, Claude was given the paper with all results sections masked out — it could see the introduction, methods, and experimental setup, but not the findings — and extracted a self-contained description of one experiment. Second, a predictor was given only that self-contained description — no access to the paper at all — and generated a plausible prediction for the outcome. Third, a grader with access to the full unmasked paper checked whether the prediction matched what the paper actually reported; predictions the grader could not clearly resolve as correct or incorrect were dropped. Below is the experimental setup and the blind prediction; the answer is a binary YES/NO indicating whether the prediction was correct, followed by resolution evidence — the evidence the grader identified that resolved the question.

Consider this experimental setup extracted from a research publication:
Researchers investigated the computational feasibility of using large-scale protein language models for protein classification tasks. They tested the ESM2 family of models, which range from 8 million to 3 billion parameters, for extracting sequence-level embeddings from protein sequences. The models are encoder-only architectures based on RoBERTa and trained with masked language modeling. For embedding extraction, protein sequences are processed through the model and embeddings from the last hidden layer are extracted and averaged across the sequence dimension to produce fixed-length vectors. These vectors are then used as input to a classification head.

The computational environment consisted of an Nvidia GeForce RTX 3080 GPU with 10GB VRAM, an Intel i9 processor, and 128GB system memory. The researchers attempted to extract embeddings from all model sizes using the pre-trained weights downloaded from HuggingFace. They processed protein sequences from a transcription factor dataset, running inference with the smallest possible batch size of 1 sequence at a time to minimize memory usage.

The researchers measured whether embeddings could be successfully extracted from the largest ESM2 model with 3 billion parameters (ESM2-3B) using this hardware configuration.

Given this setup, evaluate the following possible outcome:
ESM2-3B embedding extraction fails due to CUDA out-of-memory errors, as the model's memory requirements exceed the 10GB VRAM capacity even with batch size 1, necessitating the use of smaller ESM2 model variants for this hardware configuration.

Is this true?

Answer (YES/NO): YES